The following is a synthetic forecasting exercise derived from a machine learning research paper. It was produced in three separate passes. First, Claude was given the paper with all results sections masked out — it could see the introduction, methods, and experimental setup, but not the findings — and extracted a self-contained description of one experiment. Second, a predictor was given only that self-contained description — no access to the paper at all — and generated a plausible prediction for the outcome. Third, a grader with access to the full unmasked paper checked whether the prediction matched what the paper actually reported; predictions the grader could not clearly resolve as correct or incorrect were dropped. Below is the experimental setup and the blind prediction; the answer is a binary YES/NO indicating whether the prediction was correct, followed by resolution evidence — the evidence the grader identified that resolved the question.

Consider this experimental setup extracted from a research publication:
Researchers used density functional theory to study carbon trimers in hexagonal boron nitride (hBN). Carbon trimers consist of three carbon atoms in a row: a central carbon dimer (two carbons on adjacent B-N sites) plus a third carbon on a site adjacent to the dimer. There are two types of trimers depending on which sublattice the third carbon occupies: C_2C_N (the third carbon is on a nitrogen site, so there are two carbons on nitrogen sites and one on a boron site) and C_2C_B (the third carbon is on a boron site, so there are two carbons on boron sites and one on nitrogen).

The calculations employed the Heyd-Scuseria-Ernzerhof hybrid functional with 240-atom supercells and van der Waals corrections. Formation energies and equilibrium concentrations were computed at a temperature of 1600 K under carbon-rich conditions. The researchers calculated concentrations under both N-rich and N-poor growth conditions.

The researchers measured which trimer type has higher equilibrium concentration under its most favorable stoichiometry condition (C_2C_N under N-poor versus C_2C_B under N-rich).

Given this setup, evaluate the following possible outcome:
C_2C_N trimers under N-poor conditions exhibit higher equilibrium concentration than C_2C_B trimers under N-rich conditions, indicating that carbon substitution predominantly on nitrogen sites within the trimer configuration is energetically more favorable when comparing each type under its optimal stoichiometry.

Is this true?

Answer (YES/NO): NO